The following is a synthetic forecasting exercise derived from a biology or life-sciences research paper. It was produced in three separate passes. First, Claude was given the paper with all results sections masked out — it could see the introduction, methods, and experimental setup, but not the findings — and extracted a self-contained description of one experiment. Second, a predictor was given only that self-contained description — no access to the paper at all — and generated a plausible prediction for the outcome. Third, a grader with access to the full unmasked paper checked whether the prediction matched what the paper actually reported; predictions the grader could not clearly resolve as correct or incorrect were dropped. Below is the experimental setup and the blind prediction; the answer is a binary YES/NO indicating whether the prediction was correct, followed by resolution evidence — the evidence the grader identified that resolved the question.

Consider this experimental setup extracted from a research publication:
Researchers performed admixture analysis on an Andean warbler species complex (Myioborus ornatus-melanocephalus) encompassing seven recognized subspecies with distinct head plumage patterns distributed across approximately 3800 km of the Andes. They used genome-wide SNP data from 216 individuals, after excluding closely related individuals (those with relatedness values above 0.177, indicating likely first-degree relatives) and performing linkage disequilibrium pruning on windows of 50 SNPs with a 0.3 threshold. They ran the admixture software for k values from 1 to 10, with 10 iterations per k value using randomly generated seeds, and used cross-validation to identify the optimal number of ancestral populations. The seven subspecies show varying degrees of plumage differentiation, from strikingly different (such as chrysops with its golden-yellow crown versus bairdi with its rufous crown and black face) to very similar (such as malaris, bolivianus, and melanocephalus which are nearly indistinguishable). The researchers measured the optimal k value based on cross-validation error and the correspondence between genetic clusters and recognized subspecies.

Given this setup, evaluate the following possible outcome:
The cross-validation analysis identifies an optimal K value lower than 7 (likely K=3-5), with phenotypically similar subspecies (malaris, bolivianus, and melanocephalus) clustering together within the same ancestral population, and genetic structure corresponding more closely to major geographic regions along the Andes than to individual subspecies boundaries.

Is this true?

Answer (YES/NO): NO